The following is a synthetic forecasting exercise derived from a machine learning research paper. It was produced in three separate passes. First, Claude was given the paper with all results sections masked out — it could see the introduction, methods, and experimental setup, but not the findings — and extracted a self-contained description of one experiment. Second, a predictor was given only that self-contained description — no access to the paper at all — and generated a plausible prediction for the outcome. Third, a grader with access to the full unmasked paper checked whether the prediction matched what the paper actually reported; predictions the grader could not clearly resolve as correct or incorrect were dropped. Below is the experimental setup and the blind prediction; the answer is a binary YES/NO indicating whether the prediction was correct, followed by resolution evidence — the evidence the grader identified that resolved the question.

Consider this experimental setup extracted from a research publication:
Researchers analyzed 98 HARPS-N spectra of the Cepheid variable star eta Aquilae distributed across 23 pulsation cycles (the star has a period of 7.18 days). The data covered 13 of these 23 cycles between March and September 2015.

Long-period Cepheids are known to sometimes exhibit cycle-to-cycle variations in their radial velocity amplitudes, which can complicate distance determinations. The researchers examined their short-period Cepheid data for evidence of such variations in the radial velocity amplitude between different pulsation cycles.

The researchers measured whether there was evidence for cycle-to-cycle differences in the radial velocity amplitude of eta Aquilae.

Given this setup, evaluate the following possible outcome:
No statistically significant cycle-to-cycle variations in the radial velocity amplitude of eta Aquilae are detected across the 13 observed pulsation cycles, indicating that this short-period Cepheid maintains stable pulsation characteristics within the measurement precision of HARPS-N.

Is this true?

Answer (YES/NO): YES